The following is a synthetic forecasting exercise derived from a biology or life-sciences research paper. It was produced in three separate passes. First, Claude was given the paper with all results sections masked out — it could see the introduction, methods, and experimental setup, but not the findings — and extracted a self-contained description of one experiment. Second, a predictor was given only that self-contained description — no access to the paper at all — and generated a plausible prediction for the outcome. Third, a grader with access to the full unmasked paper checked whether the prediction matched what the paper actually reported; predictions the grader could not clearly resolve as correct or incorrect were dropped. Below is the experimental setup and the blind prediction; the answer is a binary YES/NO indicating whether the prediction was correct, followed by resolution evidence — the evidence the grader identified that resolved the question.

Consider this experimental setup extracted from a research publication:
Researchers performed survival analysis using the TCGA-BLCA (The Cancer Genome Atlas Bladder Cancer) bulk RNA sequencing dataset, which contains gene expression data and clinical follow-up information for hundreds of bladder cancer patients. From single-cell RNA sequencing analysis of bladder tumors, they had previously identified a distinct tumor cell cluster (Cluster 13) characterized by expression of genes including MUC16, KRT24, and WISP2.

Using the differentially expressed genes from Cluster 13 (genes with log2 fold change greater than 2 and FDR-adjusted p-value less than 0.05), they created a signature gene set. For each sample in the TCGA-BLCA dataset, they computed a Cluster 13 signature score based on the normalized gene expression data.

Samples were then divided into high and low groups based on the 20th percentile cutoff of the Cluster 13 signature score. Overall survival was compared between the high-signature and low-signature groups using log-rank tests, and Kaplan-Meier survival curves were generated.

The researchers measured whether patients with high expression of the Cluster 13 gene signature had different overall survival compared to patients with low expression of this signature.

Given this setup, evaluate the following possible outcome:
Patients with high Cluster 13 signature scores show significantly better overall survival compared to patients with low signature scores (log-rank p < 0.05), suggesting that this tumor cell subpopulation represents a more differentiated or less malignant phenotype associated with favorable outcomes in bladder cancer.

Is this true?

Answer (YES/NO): NO